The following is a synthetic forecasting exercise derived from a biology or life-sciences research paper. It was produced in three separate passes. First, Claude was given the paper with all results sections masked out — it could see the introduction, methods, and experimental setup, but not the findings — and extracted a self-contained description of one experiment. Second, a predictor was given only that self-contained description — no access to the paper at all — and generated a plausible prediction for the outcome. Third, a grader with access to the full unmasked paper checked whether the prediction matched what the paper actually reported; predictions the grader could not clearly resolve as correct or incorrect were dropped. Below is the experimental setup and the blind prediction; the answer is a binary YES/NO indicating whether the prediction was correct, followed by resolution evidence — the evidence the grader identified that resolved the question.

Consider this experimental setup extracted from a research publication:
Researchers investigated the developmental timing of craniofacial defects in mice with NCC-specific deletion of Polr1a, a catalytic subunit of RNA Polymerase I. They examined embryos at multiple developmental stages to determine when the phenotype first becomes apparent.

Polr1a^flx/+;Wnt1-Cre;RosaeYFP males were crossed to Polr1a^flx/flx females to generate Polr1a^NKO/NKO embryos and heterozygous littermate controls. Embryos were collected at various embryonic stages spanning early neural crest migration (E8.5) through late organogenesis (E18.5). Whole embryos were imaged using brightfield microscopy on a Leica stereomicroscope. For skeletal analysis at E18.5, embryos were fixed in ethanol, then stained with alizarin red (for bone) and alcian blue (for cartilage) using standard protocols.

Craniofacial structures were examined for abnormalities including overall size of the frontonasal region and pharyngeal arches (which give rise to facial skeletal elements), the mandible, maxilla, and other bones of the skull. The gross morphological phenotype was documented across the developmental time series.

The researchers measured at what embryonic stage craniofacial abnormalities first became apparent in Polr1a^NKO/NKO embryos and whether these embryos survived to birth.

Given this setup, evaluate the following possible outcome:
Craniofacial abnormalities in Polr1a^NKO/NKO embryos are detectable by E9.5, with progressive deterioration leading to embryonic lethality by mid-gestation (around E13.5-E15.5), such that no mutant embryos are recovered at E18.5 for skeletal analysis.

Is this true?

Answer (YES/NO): NO